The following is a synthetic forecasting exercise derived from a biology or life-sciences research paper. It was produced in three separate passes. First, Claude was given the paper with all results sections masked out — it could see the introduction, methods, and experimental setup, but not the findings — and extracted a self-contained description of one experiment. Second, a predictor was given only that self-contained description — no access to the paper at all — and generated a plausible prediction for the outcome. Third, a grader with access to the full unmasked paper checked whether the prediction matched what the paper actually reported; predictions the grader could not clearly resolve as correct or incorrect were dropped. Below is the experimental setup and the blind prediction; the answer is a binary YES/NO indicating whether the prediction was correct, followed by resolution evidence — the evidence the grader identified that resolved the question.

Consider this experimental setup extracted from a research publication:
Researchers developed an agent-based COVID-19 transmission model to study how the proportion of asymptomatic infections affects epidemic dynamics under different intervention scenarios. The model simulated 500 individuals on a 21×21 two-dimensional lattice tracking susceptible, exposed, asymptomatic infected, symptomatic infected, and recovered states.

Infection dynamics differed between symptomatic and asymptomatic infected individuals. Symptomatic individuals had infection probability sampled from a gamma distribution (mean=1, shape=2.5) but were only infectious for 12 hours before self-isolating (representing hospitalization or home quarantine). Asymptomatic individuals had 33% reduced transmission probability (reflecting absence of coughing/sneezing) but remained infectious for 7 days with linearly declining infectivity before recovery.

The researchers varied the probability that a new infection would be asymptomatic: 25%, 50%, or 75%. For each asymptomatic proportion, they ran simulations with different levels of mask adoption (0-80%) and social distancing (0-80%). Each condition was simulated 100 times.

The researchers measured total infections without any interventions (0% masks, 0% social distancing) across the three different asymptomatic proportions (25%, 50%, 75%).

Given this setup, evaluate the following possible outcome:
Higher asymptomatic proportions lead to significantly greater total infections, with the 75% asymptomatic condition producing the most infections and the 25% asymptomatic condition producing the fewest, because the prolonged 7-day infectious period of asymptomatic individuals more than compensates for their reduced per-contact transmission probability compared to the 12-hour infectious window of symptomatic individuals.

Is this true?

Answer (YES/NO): YES